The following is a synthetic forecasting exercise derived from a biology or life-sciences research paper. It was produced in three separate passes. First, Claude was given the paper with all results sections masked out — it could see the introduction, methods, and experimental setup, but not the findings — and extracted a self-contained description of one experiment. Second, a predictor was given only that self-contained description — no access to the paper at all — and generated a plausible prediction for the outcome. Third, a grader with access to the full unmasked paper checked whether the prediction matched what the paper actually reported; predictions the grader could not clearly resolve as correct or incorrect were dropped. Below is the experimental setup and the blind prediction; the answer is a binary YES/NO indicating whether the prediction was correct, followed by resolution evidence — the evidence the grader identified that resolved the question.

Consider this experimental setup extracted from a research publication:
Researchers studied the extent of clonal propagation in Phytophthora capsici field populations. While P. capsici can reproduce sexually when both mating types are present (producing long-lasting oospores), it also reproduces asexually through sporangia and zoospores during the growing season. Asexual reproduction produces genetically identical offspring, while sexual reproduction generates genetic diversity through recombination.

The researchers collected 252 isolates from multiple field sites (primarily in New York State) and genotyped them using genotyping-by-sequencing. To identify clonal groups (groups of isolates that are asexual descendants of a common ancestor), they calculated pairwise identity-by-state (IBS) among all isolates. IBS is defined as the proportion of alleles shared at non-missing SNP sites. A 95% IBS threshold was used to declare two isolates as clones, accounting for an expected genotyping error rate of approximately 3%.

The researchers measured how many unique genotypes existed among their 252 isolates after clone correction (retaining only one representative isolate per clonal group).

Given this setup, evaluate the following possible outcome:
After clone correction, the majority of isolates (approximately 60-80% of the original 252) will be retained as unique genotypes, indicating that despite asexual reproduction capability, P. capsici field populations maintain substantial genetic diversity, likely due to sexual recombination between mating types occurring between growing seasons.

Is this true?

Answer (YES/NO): NO